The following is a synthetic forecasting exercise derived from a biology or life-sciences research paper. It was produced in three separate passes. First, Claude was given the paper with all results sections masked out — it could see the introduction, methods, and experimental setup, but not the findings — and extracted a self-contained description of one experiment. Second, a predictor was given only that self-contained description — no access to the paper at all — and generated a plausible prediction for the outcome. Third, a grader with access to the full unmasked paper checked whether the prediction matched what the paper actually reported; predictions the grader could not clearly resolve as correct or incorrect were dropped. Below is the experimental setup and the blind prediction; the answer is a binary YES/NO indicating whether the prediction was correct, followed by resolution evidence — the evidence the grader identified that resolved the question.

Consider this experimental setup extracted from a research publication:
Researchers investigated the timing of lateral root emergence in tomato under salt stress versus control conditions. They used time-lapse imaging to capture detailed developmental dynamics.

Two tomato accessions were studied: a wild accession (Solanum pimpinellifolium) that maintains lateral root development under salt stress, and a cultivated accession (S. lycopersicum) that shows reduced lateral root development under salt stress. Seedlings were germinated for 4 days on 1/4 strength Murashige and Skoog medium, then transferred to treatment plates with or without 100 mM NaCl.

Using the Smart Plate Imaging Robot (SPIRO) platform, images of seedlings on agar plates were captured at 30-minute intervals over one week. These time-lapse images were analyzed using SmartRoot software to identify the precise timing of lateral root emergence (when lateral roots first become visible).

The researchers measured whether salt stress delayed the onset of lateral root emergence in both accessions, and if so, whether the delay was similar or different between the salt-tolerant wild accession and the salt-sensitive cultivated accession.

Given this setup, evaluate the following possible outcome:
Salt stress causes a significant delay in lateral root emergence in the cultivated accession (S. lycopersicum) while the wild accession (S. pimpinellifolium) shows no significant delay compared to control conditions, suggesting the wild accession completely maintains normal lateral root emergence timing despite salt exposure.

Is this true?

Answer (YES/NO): NO